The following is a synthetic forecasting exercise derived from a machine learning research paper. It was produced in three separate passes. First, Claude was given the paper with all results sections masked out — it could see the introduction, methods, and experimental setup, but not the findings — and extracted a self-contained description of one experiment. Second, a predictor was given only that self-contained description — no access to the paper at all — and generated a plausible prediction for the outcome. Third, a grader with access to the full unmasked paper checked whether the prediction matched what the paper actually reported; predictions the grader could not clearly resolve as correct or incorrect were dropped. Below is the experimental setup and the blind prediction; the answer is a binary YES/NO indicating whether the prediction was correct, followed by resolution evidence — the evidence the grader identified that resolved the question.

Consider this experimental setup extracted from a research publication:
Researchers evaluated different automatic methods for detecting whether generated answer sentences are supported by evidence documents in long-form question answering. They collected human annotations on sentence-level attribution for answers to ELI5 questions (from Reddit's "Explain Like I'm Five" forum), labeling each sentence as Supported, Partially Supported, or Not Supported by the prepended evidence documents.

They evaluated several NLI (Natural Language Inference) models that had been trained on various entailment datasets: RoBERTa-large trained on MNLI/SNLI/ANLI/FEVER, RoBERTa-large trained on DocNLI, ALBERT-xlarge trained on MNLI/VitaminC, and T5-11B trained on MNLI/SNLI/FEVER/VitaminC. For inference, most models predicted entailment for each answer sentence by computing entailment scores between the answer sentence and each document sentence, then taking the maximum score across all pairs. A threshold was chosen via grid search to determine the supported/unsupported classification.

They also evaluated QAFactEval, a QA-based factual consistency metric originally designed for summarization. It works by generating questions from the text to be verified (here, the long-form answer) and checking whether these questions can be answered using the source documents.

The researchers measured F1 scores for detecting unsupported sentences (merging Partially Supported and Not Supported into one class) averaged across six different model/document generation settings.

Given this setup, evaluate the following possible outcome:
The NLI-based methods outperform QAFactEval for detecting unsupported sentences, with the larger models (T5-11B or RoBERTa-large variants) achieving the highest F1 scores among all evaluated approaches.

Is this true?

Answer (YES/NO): NO